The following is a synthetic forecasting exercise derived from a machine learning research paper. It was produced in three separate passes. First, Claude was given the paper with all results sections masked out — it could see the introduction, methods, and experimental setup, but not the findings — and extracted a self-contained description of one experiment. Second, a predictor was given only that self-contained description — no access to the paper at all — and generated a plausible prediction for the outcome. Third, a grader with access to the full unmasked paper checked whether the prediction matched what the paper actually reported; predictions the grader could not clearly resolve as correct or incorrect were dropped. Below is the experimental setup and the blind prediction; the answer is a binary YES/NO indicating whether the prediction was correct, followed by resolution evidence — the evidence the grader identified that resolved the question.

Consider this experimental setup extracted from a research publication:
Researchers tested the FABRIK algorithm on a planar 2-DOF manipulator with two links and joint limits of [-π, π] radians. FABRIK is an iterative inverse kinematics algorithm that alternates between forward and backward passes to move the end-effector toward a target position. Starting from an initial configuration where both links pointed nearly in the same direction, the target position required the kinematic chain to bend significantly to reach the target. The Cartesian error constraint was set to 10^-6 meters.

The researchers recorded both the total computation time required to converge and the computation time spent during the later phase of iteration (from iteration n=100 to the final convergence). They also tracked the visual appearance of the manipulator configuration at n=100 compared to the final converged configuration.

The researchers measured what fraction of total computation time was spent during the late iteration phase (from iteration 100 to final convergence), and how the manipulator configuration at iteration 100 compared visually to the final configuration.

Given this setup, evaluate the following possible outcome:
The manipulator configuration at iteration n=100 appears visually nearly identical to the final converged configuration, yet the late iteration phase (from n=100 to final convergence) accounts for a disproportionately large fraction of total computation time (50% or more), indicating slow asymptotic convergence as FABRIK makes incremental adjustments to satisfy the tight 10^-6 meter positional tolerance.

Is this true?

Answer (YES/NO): YES